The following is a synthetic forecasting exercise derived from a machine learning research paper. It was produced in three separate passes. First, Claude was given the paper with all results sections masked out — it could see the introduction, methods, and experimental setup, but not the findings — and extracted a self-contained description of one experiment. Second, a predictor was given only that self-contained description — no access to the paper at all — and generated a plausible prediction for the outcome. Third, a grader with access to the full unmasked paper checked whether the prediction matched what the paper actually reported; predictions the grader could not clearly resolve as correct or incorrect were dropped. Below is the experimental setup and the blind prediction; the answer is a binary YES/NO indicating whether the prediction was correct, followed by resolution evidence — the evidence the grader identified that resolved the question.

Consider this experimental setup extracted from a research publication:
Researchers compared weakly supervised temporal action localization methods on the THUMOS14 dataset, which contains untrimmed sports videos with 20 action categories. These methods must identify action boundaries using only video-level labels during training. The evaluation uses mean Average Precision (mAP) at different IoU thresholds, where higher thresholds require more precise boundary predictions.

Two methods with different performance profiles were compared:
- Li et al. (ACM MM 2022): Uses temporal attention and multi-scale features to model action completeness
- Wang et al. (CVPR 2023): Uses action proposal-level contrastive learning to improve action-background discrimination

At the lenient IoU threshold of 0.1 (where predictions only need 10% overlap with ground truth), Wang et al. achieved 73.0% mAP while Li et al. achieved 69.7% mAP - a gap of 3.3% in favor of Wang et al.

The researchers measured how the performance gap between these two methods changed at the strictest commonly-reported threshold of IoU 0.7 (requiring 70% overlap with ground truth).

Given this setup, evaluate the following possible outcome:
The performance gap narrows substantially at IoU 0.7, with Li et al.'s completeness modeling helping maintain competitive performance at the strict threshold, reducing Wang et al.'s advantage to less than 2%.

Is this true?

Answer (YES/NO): NO